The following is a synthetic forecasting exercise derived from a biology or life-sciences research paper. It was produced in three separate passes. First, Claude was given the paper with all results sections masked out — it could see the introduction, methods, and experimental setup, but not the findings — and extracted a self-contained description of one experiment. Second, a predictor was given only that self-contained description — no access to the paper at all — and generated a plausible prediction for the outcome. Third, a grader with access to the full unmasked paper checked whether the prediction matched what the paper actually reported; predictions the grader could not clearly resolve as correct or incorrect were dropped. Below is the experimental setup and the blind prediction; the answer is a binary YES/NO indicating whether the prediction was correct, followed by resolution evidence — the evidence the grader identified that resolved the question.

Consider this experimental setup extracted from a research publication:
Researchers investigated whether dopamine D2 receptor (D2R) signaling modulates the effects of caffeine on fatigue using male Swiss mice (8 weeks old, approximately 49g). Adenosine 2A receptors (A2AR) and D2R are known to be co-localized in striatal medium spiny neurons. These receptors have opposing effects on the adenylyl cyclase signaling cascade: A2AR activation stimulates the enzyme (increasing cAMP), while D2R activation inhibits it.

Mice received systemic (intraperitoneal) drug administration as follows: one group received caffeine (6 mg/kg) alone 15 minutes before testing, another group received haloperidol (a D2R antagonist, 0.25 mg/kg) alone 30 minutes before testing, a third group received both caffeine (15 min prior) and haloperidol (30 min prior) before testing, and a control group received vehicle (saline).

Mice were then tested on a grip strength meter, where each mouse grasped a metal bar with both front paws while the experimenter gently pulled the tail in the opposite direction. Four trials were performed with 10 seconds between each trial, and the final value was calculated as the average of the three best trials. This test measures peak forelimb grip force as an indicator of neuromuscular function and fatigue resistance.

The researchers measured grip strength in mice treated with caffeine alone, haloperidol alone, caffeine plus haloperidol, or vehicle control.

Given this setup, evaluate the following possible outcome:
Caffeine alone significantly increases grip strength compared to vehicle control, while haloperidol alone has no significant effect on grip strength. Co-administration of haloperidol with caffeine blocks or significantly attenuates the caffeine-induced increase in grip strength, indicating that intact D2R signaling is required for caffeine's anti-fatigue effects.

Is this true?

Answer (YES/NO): NO